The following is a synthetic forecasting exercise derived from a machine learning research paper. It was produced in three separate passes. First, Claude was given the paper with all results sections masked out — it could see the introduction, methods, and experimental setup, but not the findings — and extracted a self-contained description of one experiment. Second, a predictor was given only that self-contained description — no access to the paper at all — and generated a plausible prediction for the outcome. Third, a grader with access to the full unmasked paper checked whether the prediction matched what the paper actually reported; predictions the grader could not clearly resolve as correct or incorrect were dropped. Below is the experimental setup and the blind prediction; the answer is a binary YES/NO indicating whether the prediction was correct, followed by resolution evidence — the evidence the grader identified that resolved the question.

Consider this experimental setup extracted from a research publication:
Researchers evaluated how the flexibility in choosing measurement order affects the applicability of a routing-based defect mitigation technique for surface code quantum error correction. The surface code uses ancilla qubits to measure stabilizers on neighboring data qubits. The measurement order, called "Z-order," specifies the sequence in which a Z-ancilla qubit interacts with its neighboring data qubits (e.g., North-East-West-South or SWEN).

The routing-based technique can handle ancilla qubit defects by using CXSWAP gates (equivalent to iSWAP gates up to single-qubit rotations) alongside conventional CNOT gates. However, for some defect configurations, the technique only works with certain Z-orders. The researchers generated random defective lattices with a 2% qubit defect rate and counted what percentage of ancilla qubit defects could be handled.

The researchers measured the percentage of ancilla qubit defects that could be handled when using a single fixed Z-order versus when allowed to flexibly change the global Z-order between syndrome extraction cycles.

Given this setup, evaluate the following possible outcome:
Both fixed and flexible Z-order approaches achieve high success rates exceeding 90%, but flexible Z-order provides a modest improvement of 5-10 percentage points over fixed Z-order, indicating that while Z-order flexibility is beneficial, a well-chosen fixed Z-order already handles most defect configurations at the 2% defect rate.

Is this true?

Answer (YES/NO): NO